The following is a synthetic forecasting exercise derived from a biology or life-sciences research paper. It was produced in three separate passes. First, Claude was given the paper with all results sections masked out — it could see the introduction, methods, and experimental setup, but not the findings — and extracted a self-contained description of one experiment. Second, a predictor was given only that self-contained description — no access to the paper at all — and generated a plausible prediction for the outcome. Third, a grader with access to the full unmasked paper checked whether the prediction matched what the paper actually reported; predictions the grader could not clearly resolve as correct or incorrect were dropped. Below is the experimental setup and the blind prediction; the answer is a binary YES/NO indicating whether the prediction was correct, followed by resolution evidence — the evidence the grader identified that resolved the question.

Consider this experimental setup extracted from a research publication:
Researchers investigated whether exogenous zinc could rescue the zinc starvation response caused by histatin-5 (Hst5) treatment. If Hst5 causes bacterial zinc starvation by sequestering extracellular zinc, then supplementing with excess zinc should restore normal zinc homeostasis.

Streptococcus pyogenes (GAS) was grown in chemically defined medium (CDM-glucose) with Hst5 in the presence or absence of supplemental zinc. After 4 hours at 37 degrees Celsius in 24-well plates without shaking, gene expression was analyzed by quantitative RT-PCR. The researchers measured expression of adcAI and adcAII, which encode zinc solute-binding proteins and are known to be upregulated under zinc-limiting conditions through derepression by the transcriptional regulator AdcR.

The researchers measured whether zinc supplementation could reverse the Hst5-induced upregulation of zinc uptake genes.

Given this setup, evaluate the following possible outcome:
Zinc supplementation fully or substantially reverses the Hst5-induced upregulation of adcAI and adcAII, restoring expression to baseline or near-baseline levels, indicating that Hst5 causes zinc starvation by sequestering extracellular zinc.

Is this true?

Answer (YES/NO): NO